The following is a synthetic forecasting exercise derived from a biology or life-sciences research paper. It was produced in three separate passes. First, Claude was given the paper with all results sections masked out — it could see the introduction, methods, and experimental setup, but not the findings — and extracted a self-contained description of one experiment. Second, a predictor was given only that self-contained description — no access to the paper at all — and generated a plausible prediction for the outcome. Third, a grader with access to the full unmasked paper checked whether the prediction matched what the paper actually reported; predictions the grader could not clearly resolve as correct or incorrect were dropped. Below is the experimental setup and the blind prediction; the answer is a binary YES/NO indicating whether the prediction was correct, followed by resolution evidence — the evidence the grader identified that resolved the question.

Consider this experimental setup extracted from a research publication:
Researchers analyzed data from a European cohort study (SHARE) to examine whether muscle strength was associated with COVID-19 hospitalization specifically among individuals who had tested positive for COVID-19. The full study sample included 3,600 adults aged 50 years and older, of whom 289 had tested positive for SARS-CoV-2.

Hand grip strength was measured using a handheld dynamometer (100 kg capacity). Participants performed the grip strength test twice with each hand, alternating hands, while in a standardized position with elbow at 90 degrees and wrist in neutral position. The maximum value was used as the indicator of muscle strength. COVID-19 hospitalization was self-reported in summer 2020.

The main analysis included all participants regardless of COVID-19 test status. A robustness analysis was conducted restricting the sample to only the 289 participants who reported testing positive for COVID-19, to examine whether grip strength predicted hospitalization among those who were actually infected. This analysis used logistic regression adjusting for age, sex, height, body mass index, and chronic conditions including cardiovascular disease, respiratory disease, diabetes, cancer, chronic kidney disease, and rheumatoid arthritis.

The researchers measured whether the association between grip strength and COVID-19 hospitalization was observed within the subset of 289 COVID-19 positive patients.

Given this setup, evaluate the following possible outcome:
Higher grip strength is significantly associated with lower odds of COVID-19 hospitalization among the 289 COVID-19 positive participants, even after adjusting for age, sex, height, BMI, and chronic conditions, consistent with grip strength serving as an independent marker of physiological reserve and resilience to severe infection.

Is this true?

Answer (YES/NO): YES